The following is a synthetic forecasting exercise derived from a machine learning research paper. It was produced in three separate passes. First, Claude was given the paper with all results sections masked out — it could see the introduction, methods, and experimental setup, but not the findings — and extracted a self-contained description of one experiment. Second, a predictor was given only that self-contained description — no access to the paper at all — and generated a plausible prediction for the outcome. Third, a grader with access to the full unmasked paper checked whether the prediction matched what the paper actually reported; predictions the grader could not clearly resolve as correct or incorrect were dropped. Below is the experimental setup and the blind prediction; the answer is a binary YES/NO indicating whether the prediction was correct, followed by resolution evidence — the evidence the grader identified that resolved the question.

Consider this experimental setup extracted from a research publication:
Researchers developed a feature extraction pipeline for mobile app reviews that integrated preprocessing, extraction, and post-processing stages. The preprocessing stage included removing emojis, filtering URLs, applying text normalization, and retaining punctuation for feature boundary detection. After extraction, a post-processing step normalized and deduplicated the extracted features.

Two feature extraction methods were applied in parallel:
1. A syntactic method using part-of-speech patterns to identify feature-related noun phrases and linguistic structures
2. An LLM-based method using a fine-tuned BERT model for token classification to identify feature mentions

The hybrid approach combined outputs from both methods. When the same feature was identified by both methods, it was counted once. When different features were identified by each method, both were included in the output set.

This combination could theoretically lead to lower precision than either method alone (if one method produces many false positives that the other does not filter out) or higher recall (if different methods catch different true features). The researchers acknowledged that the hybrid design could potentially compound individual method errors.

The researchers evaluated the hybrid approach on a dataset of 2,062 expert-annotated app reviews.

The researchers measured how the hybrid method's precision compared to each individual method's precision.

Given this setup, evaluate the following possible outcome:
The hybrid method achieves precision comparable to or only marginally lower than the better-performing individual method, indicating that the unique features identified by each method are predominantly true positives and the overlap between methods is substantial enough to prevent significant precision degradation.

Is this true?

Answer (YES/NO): NO